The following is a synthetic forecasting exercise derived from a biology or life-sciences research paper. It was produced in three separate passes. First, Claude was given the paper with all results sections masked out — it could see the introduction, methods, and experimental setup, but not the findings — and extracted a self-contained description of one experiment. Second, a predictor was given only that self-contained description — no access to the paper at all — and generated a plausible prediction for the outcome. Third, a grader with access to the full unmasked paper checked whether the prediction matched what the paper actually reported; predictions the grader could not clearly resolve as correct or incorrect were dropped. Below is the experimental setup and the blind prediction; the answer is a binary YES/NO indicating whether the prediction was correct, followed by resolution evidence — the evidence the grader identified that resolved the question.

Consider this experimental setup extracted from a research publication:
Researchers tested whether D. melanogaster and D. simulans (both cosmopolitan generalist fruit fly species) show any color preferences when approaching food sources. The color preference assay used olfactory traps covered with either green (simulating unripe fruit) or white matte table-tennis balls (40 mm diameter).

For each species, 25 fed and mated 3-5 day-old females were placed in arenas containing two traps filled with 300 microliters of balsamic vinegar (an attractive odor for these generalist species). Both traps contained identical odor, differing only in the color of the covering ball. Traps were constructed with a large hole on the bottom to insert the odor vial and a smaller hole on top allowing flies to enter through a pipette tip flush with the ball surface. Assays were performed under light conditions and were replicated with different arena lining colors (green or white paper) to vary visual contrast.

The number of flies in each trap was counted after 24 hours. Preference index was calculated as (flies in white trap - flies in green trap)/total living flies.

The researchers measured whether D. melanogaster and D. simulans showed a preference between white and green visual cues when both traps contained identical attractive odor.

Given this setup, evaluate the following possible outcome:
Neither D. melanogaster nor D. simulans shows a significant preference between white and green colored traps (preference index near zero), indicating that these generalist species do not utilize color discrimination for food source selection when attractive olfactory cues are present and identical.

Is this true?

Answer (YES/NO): YES